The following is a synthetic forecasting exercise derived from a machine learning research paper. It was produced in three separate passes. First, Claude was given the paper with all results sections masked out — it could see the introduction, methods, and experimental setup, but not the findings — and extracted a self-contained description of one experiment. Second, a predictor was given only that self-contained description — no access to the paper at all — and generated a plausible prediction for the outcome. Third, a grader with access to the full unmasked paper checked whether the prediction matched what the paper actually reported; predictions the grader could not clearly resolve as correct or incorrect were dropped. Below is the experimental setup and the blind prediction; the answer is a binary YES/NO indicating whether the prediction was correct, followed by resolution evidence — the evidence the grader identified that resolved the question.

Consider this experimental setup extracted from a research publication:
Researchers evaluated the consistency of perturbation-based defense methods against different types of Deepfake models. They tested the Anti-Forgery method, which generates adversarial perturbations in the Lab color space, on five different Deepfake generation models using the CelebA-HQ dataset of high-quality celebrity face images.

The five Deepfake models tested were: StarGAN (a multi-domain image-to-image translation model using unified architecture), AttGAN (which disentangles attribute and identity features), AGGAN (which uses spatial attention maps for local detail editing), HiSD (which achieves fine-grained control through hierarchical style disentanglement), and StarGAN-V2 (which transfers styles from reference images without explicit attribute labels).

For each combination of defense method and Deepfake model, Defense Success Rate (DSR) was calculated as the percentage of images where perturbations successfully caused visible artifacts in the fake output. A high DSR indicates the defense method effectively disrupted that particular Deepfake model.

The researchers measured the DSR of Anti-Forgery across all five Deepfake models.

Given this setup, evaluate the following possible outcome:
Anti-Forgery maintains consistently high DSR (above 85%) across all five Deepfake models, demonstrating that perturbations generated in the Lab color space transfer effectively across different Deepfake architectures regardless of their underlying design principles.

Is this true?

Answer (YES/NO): NO